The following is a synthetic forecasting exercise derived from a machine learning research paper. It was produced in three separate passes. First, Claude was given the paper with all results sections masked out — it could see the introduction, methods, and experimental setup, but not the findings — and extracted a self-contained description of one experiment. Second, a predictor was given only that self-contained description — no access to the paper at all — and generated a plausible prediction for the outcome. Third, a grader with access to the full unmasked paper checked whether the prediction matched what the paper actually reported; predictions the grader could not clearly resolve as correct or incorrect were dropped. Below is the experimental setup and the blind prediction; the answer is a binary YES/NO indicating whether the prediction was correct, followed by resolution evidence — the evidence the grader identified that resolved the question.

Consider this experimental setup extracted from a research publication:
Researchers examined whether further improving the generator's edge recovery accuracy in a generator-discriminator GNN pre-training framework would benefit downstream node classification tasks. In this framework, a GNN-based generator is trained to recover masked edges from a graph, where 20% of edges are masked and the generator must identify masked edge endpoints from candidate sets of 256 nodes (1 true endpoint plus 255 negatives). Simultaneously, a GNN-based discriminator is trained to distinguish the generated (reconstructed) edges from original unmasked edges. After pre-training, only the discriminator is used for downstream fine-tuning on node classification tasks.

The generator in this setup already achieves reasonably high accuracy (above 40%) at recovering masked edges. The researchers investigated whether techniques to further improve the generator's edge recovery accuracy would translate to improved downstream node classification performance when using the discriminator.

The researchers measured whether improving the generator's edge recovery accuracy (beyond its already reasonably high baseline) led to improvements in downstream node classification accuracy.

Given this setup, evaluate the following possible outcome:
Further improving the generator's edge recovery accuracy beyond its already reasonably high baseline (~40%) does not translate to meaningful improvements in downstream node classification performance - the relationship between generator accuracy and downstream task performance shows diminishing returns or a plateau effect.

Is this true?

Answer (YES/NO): YES